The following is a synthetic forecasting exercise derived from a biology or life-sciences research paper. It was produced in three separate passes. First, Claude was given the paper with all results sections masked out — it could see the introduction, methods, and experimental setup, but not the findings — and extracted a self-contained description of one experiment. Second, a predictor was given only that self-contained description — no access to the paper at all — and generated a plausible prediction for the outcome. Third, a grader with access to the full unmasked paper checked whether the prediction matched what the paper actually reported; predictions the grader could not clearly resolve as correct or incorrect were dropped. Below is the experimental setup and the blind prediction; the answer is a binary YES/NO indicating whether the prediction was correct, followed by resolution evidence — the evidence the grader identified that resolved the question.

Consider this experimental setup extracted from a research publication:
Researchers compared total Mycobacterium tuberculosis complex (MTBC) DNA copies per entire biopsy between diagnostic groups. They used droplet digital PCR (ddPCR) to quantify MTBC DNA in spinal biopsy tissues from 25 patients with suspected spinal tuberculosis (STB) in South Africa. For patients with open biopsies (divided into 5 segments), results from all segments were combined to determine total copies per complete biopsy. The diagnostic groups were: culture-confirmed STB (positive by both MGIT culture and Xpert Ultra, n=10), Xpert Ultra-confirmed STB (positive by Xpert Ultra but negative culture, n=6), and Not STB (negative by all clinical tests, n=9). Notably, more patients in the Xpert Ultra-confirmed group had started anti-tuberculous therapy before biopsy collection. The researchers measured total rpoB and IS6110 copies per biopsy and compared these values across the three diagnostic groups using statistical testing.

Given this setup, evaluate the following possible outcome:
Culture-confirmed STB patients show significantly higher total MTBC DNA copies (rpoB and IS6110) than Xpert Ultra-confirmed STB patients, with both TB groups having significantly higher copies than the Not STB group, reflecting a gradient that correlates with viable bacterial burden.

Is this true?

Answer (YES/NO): NO